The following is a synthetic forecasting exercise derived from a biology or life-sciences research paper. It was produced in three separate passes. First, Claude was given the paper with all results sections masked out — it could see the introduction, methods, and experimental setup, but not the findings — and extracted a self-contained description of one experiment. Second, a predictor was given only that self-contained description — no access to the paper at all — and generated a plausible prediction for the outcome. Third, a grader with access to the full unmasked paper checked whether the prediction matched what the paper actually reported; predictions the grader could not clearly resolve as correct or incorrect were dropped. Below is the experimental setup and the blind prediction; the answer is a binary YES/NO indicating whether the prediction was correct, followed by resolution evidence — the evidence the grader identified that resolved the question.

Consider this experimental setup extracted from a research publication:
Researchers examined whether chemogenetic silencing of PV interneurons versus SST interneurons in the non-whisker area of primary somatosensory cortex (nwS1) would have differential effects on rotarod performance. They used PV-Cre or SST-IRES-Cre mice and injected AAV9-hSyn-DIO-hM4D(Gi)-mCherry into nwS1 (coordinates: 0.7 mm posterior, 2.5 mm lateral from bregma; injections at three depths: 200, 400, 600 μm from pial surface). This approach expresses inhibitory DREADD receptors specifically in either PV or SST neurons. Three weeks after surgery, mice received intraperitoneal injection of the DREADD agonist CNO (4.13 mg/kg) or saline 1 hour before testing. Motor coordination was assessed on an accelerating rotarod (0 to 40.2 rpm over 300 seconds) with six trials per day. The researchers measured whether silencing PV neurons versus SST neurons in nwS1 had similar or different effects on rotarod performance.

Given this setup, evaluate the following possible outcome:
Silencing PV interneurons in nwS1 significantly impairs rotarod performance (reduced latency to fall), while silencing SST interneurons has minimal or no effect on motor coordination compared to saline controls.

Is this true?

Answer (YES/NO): YES